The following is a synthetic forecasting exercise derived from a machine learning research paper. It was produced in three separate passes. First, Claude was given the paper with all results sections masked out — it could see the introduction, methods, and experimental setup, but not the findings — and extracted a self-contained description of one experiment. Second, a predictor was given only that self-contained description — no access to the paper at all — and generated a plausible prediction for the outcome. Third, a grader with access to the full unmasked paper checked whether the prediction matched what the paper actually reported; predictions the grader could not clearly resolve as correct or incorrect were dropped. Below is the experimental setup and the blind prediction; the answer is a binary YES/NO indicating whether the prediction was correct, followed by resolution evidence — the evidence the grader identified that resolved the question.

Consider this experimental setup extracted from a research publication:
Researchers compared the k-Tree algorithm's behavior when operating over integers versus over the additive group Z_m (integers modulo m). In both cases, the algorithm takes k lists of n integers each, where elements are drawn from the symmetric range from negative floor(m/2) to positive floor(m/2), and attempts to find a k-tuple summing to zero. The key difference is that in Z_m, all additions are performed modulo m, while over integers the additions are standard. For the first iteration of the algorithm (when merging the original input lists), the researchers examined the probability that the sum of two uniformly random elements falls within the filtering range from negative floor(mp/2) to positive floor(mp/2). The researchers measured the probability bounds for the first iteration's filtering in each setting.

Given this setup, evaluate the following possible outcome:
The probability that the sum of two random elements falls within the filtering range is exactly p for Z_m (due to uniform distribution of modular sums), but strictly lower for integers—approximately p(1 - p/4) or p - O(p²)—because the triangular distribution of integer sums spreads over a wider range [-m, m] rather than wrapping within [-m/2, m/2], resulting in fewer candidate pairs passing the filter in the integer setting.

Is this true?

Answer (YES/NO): NO